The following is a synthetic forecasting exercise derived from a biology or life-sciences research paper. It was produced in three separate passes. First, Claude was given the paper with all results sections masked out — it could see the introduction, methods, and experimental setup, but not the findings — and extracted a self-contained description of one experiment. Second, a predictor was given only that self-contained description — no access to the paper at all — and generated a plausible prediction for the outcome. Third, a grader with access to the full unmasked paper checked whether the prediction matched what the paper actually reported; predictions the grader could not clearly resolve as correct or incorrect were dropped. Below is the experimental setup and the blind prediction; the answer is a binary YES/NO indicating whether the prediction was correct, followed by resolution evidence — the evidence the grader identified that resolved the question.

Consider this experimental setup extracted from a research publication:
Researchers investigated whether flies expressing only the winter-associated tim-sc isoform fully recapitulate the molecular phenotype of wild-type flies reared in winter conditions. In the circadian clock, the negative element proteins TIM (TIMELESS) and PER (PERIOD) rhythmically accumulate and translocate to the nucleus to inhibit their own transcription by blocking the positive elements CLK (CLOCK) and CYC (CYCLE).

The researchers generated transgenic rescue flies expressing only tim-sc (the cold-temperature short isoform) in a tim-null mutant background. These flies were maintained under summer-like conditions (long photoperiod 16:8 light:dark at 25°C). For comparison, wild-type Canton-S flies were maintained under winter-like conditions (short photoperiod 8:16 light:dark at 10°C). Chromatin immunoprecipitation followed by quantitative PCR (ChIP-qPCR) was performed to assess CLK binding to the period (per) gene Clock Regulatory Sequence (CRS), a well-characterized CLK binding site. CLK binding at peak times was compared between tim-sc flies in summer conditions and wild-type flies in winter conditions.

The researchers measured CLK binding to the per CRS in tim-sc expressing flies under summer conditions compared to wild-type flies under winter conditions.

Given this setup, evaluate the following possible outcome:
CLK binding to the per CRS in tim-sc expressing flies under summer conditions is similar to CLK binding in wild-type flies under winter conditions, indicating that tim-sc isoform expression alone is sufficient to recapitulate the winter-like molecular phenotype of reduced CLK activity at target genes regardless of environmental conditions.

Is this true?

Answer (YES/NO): NO